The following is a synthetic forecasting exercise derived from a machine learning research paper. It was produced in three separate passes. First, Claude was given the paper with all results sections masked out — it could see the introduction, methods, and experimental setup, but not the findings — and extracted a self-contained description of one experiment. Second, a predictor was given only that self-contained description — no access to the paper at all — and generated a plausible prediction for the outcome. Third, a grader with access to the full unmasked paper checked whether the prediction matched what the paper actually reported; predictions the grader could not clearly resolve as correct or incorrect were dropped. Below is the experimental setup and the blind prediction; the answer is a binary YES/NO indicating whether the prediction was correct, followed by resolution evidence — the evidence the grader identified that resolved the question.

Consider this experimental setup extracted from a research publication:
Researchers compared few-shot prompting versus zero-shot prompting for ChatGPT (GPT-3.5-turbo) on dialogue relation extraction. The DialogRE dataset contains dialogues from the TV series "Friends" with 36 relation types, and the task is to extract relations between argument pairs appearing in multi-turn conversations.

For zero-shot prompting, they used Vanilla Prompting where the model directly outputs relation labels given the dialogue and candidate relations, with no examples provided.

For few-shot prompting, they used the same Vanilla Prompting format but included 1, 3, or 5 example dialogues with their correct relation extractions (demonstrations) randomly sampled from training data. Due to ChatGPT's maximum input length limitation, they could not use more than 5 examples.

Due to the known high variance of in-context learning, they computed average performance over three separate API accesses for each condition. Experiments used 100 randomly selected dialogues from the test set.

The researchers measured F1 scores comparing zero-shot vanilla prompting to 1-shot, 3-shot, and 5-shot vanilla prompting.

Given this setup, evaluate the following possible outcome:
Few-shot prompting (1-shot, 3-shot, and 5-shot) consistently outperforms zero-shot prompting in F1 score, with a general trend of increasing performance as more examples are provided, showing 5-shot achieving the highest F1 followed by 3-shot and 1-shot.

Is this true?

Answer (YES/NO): YES